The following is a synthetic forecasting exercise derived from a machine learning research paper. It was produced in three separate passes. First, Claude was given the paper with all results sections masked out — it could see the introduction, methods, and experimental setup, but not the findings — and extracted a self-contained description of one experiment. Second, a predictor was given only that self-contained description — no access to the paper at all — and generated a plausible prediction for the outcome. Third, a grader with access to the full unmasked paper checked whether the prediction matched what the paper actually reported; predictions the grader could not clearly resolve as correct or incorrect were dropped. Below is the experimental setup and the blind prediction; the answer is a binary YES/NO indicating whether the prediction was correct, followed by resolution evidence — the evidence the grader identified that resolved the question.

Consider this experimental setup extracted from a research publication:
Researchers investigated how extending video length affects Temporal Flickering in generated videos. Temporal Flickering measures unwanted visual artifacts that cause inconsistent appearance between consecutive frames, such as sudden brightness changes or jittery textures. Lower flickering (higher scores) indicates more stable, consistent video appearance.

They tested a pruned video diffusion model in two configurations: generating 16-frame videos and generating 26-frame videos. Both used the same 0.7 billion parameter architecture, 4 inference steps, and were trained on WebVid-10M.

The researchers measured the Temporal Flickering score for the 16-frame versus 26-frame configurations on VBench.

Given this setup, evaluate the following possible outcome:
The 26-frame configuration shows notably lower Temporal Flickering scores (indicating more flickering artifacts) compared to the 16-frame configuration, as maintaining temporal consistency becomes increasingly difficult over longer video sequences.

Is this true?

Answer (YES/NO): NO